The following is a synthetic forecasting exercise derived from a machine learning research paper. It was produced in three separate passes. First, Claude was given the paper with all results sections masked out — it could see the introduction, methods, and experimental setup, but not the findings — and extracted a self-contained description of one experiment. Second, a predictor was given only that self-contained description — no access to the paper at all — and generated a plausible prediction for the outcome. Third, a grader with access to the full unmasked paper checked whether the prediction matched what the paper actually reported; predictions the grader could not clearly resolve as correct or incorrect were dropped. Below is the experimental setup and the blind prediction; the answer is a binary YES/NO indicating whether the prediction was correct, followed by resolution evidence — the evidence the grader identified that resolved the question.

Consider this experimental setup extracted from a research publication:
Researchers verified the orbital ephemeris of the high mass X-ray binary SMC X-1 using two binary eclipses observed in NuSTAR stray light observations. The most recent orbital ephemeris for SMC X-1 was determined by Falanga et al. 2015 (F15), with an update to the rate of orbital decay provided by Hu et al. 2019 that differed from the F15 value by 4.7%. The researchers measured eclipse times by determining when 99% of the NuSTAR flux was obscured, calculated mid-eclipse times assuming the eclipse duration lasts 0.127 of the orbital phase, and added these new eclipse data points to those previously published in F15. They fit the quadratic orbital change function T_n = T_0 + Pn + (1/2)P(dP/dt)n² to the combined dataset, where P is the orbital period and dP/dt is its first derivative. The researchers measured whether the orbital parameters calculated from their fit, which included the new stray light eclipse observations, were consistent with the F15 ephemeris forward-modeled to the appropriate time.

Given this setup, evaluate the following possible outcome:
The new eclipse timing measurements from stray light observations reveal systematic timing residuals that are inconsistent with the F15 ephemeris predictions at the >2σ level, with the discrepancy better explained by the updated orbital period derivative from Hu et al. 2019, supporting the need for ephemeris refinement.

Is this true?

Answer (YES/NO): NO